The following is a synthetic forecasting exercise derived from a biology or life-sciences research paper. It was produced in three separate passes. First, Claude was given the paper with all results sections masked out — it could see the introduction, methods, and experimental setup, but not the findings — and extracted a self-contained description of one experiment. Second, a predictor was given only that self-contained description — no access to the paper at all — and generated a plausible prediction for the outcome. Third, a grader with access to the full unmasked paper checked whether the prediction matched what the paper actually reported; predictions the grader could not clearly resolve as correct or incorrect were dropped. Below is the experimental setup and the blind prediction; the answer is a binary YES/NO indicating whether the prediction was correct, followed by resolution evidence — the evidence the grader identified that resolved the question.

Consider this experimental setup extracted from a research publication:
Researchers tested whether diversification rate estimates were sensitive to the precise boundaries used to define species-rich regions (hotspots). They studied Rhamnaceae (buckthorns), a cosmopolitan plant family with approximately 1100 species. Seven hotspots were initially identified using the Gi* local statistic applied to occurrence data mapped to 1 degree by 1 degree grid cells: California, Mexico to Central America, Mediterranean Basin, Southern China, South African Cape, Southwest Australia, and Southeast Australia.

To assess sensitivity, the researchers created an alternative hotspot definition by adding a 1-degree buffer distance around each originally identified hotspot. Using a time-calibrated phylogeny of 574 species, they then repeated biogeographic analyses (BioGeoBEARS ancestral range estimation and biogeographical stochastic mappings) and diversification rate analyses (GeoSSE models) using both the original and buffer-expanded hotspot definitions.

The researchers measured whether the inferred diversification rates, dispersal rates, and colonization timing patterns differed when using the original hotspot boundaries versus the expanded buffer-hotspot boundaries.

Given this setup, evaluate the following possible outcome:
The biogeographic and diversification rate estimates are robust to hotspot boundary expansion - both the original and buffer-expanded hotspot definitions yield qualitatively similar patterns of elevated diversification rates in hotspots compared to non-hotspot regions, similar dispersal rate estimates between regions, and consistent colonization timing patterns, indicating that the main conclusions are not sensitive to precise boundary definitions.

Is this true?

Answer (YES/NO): YES